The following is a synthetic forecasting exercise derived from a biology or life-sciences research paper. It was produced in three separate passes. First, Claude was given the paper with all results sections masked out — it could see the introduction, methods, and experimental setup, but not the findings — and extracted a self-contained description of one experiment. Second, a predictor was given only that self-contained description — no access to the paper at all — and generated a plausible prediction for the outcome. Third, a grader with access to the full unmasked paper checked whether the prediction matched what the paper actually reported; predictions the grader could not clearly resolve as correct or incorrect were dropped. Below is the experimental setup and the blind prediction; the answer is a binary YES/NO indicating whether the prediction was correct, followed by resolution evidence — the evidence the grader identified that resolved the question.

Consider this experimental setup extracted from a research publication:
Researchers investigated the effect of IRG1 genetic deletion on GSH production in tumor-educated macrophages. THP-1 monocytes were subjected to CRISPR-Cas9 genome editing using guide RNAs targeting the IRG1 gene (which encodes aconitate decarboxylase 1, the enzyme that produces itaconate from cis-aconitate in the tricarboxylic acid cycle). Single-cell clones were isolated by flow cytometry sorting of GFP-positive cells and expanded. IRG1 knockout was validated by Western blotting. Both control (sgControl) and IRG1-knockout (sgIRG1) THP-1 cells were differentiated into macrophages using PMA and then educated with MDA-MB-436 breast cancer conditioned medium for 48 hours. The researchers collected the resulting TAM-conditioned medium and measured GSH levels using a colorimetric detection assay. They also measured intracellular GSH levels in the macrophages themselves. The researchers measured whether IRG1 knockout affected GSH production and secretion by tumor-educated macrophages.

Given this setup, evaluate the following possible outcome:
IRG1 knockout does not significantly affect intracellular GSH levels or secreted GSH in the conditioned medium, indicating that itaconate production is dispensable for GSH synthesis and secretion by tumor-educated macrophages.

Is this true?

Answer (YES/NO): NO